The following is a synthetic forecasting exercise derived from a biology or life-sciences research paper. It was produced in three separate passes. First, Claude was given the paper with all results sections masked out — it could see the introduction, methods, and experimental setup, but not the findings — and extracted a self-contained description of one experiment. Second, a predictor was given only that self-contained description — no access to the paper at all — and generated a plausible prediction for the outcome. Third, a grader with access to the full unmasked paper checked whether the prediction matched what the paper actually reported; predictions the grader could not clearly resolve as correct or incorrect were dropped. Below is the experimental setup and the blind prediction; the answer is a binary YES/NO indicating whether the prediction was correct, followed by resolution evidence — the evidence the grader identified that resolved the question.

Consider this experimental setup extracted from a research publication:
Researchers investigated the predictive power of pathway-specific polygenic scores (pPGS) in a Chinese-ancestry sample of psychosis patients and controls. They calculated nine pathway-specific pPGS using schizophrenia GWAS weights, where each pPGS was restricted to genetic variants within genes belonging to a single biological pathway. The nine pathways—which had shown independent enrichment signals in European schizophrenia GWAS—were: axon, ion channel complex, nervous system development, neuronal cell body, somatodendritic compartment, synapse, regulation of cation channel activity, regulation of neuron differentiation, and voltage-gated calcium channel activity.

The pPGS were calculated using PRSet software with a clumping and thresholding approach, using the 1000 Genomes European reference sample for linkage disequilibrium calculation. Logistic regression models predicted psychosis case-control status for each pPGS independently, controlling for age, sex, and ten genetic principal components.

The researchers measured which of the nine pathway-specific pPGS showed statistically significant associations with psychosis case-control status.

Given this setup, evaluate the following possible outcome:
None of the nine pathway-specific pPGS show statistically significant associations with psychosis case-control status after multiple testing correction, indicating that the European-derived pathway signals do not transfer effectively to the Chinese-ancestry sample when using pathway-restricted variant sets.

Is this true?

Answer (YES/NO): NO